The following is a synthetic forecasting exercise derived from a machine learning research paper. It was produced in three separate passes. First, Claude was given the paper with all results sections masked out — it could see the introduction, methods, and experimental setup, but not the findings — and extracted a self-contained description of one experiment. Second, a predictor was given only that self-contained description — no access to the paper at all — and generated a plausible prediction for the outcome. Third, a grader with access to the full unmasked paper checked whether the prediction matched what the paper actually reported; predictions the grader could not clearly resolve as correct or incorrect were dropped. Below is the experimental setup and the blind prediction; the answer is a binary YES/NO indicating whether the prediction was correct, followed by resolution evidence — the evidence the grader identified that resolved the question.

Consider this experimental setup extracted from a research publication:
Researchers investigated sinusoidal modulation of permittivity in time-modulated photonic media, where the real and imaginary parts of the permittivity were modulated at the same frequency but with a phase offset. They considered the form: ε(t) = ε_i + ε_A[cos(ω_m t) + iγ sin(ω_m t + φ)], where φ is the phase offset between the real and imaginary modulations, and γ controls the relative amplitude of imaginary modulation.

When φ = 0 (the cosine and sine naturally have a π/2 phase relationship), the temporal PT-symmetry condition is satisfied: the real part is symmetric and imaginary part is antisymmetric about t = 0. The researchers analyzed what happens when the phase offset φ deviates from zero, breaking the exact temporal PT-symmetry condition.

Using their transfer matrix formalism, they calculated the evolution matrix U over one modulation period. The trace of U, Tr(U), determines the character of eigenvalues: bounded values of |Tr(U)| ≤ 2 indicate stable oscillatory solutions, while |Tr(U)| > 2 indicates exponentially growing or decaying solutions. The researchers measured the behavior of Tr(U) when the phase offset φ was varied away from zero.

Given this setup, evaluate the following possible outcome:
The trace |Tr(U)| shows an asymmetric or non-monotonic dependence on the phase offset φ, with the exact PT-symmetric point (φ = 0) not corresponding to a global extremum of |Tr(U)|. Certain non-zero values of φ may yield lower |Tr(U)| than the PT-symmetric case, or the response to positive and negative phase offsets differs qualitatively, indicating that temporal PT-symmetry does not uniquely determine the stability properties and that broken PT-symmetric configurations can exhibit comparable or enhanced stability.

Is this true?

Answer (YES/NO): NO